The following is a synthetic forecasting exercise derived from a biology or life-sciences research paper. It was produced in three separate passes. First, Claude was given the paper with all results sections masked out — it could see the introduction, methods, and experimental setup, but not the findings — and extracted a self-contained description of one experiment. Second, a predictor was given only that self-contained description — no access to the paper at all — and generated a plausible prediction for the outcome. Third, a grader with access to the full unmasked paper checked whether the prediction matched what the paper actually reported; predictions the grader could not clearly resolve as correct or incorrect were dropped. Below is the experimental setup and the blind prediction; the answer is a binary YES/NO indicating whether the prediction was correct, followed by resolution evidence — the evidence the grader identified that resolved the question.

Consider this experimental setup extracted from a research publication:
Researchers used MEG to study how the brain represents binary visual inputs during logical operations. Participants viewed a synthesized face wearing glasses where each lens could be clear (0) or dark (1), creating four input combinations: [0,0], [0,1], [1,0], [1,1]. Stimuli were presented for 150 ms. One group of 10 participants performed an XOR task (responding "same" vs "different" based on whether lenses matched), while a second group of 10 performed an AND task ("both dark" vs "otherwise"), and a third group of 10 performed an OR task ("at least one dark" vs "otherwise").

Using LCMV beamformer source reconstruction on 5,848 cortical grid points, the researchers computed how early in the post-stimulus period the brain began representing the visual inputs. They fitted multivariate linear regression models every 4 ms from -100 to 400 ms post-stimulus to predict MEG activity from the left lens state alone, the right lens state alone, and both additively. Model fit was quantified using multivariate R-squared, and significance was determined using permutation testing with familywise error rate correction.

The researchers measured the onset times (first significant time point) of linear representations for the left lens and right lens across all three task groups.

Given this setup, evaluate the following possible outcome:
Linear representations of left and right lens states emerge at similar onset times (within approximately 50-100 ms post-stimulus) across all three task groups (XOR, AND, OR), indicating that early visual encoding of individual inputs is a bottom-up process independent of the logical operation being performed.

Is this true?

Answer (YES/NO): YES